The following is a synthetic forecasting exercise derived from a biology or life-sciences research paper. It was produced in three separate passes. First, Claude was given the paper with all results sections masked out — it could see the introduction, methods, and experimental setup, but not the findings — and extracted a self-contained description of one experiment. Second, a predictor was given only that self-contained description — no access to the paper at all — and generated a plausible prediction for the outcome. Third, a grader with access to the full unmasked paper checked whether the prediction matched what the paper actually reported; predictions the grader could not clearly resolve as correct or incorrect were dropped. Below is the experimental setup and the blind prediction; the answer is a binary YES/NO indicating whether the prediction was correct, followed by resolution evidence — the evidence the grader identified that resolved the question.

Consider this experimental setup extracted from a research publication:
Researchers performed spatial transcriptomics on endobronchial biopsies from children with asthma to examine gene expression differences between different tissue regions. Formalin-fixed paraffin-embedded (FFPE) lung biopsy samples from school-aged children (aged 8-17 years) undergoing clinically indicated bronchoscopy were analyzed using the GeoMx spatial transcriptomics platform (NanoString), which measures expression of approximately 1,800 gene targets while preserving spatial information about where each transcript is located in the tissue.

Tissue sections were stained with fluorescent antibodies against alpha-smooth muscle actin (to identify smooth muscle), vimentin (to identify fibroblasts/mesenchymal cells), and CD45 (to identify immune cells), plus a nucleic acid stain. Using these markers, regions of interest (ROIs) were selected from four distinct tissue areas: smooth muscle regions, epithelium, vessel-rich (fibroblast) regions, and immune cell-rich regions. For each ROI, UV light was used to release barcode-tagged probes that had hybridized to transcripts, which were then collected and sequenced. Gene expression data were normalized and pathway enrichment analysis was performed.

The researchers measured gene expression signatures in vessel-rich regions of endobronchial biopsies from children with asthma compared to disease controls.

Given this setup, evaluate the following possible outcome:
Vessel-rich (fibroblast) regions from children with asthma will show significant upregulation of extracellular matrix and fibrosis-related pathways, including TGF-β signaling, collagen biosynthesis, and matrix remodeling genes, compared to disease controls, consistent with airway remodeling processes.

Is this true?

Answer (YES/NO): NO